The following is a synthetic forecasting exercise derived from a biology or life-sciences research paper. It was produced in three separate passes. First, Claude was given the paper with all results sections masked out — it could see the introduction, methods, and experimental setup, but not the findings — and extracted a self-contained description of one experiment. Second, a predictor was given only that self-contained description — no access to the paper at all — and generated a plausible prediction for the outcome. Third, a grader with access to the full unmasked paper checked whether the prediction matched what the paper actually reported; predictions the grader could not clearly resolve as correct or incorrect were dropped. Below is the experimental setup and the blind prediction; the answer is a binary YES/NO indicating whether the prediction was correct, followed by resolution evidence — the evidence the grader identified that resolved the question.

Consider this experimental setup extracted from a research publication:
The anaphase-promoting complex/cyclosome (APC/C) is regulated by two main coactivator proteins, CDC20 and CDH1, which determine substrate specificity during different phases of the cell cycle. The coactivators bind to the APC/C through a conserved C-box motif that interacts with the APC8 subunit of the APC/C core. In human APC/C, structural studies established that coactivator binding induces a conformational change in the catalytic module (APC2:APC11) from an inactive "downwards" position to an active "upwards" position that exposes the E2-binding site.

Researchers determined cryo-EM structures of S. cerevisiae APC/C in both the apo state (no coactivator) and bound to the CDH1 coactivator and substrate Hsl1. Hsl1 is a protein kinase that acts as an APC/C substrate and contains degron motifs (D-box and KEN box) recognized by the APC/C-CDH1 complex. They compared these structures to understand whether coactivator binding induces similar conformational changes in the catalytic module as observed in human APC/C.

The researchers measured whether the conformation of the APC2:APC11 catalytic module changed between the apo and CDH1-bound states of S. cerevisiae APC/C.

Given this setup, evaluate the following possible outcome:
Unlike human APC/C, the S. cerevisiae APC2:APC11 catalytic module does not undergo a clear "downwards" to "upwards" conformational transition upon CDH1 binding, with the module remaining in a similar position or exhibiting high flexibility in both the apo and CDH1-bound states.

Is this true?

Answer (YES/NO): YES